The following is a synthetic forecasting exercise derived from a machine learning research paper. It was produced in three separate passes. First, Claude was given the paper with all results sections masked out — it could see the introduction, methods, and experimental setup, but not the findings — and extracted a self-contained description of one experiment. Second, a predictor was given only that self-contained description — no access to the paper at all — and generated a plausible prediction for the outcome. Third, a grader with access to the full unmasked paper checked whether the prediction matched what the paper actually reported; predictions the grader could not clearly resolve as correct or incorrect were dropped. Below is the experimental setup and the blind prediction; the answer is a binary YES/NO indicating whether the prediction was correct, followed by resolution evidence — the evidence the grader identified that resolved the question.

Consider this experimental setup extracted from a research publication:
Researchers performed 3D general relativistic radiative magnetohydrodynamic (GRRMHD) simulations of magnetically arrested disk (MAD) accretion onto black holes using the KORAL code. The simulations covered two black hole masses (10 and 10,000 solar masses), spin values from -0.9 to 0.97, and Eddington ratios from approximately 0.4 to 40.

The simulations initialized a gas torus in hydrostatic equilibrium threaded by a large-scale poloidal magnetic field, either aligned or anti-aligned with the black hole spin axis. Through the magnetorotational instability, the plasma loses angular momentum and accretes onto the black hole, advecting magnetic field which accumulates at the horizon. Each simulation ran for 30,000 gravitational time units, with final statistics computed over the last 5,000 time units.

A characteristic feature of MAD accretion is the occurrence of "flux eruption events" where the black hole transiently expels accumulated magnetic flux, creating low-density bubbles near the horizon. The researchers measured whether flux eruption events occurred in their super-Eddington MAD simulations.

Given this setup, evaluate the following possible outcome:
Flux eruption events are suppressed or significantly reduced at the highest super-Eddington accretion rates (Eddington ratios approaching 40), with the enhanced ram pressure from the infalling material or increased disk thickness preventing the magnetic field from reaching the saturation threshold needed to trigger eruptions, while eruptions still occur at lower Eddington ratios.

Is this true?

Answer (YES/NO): NO